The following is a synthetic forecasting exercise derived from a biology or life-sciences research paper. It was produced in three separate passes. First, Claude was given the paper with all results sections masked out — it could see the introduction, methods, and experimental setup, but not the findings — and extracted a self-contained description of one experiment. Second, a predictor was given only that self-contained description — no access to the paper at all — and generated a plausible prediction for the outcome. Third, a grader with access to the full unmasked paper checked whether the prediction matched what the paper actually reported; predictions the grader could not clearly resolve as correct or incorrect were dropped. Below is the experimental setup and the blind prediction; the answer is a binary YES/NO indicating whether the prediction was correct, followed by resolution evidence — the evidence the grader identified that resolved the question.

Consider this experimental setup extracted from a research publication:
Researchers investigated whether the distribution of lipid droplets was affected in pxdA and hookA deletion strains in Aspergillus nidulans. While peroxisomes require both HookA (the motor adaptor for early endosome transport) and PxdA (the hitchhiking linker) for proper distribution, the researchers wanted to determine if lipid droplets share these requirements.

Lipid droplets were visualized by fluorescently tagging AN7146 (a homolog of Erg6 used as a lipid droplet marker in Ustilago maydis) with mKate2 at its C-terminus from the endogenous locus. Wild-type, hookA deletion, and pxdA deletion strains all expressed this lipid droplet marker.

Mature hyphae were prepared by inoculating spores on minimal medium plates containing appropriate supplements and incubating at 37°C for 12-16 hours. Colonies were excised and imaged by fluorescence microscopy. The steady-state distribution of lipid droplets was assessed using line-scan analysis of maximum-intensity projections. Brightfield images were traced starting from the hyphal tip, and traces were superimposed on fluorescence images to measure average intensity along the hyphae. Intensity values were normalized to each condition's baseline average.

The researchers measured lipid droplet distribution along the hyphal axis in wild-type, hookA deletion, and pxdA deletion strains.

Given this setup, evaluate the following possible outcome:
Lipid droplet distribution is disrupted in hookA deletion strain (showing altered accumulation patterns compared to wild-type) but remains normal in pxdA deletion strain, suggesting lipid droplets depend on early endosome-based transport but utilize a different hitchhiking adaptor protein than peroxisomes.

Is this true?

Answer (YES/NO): NO